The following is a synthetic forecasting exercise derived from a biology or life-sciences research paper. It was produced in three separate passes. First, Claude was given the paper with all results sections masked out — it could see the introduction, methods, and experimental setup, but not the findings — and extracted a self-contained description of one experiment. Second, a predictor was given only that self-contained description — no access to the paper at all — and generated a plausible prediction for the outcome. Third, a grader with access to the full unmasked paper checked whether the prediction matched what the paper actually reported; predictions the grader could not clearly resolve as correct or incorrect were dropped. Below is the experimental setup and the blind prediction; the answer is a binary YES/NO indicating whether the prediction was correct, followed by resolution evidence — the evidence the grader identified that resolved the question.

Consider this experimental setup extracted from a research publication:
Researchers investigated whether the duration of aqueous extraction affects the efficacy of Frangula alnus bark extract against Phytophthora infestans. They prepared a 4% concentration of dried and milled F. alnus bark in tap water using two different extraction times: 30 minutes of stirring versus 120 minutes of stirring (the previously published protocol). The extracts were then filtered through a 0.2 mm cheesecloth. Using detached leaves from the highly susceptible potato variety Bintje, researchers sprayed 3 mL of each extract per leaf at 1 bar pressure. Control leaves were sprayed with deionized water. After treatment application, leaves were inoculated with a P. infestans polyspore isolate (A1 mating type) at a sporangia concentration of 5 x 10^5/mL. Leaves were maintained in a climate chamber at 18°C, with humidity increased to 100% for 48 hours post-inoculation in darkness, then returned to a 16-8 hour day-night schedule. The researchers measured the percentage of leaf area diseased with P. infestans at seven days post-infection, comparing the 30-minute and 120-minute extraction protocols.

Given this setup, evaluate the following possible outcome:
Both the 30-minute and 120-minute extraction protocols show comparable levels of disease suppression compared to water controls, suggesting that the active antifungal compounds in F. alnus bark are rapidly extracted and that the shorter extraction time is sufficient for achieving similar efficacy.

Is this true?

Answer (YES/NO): YES